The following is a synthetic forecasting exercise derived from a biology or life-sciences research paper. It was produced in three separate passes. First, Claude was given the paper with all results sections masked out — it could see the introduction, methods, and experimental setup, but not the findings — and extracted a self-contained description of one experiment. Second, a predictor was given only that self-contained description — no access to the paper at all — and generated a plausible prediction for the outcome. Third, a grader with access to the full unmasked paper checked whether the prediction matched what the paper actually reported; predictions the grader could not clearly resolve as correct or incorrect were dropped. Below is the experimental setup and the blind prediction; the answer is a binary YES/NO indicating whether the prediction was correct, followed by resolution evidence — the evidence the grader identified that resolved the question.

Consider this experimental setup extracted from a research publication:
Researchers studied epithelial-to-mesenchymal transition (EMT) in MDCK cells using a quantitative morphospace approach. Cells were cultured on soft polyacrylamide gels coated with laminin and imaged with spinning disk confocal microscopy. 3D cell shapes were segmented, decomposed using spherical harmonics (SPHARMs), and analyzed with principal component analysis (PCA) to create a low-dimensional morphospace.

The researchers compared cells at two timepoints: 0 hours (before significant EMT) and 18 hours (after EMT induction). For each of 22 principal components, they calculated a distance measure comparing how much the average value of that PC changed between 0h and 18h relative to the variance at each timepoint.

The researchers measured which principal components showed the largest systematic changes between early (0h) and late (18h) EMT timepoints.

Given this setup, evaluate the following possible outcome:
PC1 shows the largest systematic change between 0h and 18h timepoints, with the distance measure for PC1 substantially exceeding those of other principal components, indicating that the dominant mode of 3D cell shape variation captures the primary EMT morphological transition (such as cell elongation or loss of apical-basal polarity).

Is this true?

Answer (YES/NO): YES